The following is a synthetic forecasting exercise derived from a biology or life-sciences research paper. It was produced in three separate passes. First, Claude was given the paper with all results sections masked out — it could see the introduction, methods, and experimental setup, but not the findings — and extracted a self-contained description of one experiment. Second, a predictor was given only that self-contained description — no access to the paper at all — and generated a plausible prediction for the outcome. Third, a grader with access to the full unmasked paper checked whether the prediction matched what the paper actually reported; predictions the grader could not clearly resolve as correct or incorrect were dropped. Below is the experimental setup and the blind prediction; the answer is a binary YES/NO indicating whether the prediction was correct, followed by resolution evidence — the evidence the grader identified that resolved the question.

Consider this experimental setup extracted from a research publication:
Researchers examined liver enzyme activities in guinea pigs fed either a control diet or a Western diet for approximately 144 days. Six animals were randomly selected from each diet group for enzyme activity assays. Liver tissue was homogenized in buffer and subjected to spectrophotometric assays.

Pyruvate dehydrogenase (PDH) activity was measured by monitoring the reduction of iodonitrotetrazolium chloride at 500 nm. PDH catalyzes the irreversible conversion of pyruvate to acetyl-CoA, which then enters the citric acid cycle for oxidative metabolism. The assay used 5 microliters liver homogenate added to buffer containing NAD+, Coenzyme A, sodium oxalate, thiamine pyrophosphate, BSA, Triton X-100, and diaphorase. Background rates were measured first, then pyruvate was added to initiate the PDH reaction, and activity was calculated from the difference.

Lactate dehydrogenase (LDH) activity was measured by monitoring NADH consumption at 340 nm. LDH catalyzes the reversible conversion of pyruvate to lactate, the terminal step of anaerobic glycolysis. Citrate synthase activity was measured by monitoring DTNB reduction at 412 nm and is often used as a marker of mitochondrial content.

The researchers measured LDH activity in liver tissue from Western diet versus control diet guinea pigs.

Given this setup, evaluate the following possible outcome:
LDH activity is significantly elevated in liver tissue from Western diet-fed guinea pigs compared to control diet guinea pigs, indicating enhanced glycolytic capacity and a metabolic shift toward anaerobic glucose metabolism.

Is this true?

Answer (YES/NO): YES